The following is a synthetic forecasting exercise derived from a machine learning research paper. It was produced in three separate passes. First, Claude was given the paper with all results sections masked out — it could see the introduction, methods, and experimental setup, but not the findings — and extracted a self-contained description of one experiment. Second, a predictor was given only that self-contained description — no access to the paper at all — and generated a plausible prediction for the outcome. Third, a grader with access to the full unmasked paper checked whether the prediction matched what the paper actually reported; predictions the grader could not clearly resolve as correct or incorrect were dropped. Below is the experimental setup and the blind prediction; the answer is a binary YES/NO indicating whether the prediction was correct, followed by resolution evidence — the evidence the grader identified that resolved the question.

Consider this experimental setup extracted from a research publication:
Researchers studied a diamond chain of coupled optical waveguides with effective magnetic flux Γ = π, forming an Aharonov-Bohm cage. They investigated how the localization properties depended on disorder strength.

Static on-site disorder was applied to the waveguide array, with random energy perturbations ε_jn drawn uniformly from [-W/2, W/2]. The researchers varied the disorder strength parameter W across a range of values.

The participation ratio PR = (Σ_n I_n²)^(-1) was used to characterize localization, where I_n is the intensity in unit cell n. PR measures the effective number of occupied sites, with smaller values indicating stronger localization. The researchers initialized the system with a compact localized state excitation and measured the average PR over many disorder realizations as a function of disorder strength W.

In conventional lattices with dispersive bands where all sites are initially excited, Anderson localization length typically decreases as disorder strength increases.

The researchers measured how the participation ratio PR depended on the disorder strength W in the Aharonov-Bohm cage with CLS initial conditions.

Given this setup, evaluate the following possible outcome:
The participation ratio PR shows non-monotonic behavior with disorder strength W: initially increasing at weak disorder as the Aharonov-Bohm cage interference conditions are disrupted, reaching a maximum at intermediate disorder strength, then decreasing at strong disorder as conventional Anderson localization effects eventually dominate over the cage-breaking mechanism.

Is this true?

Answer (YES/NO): NO